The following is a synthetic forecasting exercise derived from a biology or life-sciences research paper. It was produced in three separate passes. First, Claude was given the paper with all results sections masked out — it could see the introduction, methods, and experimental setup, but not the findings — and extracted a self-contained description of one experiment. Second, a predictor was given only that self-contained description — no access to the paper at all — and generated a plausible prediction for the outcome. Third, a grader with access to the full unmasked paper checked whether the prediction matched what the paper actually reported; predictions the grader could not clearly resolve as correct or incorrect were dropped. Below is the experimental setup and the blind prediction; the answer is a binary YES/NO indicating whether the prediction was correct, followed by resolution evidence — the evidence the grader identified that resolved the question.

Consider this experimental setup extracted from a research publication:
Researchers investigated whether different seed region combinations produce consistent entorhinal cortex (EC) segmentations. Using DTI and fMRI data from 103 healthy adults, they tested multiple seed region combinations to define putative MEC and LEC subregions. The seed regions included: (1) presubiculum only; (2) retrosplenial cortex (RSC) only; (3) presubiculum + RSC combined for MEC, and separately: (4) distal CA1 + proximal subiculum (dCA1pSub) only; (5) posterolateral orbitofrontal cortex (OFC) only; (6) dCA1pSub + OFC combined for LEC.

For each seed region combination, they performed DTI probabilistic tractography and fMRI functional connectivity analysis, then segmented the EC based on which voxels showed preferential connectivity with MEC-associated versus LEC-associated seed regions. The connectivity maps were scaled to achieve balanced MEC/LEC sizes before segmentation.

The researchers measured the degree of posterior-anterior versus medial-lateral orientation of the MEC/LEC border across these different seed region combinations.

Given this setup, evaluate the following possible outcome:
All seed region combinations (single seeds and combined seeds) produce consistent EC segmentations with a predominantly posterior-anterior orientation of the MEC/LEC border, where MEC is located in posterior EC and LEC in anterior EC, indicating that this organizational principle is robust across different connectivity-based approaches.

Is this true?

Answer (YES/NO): YES